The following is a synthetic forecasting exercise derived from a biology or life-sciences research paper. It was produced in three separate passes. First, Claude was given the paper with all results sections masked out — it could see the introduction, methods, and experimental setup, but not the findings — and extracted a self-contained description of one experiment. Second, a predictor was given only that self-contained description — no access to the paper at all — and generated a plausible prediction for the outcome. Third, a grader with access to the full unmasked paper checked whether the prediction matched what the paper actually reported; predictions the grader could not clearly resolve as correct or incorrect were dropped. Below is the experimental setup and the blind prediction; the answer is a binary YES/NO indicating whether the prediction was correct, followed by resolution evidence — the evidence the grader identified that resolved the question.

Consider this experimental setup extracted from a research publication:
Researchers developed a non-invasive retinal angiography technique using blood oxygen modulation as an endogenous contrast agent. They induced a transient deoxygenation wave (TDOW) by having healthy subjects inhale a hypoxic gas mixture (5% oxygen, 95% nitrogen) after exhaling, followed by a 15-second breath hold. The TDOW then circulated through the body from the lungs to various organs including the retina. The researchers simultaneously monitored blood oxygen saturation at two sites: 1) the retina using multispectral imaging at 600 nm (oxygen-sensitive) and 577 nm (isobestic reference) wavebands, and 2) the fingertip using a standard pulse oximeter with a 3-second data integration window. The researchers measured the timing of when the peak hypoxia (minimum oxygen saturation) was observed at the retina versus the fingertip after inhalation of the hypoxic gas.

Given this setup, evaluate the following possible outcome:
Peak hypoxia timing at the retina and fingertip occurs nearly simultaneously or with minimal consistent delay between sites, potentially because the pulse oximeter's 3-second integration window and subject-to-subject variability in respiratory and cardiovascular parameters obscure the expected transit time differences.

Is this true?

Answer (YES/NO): NO